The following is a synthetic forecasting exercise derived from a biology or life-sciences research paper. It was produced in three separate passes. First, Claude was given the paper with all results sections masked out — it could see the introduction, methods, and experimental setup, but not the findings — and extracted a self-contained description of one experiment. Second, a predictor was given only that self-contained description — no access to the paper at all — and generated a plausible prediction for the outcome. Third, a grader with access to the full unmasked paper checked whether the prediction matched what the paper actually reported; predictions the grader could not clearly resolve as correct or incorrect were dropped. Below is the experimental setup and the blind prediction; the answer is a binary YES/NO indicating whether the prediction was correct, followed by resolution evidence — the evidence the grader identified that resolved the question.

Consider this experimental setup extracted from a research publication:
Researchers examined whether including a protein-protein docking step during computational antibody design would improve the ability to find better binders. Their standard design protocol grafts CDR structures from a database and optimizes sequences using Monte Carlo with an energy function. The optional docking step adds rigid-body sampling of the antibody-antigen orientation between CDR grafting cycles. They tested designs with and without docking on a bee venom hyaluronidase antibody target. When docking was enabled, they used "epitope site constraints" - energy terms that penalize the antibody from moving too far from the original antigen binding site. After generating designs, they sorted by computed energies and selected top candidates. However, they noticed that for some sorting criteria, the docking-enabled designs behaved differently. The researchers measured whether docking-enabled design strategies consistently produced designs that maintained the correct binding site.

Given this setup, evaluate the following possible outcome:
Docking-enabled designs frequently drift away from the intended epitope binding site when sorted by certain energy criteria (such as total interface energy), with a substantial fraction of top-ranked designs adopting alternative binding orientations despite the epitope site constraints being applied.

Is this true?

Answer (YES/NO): NO